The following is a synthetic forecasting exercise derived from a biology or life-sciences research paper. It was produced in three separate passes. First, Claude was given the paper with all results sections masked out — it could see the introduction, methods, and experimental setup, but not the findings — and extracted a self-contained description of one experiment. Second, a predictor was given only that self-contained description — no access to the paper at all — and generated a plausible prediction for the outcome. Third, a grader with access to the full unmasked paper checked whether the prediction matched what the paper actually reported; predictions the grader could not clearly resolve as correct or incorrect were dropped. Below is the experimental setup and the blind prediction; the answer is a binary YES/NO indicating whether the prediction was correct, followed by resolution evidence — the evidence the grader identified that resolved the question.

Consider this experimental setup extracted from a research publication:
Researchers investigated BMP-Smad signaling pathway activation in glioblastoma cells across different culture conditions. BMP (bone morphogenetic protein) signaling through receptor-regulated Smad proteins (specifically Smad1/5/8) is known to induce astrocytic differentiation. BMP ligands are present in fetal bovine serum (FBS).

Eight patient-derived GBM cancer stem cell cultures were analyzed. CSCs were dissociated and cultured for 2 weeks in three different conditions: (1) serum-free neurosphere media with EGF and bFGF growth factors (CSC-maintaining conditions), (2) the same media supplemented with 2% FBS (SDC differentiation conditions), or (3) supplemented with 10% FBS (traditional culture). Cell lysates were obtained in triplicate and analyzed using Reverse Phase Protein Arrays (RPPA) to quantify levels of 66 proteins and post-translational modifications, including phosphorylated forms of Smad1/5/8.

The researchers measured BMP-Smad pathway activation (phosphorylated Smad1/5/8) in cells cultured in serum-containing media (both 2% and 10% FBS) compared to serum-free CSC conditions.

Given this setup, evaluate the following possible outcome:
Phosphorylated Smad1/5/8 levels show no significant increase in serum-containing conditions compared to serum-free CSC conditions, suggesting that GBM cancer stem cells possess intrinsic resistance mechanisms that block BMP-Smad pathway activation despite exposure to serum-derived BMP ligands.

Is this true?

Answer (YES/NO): NO